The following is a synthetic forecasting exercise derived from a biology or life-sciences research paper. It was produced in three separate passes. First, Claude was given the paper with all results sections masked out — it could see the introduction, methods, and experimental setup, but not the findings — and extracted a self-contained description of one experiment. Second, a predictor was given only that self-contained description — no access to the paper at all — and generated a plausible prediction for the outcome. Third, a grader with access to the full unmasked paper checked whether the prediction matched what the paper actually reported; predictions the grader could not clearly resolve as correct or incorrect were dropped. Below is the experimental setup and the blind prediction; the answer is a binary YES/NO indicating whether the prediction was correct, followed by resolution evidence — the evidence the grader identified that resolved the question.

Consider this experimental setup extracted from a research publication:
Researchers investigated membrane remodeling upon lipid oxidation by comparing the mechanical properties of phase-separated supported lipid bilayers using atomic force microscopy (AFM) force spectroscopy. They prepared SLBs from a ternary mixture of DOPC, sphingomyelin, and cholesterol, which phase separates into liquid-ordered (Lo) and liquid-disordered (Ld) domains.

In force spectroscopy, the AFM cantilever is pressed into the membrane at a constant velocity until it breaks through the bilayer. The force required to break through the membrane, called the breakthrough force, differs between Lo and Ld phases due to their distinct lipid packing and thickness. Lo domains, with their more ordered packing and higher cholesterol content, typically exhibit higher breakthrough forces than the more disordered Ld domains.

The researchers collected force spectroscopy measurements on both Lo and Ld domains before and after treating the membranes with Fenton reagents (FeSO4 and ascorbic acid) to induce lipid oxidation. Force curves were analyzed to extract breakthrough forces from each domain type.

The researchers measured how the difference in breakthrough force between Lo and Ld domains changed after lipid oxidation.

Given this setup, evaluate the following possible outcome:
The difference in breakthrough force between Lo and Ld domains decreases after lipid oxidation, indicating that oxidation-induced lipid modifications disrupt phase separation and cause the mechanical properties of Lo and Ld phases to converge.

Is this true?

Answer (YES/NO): YES